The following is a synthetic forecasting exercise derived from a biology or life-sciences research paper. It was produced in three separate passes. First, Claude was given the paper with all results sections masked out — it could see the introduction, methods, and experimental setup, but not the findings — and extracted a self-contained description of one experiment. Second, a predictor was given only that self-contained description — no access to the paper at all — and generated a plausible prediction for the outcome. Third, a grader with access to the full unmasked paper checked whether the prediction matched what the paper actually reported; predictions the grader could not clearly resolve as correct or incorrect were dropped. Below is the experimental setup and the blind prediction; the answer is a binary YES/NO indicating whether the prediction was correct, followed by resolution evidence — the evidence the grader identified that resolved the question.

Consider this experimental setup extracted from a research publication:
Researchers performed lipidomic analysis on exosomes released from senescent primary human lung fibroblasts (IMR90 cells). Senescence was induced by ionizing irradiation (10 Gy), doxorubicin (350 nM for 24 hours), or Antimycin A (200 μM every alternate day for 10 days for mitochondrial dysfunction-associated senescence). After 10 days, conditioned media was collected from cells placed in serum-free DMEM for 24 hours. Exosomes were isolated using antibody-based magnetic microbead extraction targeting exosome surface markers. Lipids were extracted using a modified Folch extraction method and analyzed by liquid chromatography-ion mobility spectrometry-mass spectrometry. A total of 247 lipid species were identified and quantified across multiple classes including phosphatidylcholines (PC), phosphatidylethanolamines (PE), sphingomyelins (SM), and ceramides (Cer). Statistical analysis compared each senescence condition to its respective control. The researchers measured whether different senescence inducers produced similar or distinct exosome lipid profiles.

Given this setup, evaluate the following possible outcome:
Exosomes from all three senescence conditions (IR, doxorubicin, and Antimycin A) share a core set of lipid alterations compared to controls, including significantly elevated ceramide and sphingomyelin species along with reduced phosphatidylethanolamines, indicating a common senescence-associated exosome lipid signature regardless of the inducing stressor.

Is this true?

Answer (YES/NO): NO